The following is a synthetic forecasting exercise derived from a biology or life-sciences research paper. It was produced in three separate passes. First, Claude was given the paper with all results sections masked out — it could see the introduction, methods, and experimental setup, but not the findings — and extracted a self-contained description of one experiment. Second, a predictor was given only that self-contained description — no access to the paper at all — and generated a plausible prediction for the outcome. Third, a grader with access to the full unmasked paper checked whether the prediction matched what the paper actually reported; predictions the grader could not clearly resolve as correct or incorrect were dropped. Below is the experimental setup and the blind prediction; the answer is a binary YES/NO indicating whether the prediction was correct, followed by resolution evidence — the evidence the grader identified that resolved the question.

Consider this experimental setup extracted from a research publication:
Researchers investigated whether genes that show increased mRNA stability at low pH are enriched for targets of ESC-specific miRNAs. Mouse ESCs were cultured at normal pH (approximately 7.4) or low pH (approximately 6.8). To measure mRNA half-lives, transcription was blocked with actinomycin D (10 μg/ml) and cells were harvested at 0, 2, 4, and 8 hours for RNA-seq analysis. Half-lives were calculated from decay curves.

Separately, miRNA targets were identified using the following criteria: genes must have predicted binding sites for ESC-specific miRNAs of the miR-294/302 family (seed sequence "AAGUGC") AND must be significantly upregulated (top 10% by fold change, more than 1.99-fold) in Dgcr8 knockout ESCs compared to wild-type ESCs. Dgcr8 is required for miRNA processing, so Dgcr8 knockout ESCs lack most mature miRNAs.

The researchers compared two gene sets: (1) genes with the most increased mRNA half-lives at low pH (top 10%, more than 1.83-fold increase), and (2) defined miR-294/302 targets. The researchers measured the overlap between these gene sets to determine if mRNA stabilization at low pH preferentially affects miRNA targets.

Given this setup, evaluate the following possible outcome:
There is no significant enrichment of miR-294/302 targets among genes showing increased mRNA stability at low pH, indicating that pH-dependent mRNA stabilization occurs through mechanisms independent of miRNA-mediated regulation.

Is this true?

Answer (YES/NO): NO